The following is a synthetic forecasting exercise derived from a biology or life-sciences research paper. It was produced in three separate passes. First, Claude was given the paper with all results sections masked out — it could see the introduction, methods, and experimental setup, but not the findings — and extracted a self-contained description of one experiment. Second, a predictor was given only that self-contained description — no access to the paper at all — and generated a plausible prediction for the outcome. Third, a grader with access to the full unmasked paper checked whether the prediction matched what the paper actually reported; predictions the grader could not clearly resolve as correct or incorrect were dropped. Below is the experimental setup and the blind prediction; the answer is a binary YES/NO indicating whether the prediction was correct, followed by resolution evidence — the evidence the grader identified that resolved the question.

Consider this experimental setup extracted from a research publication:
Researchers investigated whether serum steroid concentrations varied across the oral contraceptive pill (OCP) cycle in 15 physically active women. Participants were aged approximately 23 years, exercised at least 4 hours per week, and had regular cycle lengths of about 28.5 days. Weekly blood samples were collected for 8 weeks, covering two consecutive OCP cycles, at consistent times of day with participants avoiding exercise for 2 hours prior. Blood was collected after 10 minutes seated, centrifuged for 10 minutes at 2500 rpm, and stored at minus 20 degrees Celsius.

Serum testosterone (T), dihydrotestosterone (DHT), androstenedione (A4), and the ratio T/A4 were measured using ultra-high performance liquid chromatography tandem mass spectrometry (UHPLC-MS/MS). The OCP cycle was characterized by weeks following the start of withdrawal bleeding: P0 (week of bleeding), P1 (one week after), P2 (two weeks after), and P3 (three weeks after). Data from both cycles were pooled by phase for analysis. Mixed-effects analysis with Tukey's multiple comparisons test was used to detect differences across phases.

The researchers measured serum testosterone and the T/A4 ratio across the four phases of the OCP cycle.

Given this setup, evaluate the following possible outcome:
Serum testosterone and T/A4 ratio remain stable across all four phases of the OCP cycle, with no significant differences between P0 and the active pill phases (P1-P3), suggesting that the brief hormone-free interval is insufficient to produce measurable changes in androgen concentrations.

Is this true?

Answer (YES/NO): NO